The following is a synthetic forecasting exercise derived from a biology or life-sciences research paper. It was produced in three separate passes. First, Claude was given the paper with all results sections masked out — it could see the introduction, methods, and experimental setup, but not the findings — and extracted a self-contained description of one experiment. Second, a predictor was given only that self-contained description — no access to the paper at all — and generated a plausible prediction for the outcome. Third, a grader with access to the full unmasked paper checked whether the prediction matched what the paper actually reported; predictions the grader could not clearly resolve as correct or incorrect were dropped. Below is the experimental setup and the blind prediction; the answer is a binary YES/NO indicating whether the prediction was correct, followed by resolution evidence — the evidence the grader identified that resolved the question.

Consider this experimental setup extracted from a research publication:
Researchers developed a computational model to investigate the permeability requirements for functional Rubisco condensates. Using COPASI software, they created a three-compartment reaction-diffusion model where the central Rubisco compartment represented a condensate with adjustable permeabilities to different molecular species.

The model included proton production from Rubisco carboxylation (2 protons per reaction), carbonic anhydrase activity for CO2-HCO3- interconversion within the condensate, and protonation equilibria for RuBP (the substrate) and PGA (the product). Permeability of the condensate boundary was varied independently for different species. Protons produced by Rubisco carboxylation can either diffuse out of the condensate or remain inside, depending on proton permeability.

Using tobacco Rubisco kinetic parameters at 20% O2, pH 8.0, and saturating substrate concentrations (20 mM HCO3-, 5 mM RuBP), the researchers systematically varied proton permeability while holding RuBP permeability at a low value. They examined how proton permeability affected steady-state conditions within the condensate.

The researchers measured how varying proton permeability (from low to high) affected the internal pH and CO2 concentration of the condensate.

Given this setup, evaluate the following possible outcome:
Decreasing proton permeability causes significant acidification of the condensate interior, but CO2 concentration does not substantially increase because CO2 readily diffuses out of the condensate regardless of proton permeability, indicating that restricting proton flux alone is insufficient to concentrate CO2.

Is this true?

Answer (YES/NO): NO